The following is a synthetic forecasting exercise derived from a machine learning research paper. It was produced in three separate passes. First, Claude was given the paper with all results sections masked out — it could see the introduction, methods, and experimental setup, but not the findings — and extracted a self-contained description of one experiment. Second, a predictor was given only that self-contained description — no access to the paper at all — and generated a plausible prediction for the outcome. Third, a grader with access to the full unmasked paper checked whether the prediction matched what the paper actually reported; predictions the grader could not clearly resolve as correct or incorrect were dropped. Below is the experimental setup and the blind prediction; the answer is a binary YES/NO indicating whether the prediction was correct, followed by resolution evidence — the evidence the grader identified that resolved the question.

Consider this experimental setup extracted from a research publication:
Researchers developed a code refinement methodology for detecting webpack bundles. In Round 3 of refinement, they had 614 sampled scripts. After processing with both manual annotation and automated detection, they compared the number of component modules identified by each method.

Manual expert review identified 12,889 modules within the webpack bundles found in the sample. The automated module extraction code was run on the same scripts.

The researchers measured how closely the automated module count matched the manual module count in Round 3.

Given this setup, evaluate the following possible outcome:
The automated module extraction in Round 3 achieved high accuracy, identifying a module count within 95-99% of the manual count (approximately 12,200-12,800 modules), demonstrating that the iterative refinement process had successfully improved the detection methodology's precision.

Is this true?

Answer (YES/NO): NO